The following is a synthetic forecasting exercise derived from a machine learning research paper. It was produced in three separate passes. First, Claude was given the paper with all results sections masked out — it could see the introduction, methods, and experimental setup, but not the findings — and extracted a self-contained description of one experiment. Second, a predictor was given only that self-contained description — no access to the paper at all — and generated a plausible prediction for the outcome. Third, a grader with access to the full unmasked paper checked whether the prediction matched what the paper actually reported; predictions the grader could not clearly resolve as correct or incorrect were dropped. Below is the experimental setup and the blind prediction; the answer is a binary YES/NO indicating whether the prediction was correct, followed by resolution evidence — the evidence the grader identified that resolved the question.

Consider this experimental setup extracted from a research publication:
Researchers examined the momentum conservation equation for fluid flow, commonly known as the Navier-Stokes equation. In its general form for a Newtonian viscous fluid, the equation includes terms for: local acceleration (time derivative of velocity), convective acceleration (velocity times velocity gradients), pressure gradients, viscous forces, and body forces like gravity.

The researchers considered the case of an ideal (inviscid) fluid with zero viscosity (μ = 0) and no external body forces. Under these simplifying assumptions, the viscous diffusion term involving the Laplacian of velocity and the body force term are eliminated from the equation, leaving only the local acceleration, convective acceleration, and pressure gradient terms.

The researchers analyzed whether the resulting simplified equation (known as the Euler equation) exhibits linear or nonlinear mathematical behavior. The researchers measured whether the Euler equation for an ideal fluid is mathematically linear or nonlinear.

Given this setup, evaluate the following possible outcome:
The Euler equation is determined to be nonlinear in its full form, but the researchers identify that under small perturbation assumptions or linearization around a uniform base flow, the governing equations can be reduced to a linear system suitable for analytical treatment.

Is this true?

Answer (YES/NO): NO